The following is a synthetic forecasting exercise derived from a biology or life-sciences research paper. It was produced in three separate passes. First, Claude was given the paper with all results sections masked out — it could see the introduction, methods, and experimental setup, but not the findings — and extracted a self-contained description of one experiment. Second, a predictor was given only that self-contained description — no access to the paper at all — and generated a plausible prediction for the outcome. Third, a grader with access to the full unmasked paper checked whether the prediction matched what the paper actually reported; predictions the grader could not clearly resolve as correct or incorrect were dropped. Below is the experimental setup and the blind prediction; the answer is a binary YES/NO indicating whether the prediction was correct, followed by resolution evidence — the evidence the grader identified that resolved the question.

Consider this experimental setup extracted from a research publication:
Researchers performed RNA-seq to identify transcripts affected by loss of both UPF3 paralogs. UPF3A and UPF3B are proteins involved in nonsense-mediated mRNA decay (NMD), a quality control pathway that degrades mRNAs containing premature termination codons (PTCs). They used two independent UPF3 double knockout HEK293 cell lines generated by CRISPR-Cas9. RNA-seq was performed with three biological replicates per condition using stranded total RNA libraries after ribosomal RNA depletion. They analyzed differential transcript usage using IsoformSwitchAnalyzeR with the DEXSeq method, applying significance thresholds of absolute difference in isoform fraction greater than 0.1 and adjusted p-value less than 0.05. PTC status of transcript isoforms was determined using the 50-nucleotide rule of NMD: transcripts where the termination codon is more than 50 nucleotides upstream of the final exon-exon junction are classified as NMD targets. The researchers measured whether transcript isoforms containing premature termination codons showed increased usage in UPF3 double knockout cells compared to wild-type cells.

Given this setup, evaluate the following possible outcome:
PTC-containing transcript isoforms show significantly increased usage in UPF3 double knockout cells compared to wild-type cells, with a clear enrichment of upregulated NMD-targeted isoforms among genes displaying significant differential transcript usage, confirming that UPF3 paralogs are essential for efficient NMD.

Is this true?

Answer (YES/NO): YES